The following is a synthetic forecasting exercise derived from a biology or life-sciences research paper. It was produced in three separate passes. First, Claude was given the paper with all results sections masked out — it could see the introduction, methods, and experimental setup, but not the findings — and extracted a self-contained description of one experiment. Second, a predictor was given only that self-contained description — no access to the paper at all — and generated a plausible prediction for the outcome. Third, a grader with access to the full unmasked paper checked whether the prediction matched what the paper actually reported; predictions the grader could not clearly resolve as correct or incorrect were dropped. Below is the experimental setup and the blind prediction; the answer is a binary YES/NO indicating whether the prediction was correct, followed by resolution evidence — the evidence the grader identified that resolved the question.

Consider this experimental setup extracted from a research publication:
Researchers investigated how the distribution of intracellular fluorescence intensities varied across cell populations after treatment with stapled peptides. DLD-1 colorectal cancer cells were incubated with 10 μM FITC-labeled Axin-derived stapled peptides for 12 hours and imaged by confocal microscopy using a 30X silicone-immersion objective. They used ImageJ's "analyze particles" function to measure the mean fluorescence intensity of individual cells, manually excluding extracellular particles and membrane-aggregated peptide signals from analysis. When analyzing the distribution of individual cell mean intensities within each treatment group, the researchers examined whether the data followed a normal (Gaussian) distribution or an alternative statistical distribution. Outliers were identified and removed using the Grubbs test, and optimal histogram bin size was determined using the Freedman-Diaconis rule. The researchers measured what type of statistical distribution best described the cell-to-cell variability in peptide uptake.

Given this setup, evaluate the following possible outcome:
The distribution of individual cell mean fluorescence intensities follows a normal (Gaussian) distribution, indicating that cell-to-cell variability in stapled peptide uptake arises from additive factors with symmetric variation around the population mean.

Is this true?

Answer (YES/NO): NO